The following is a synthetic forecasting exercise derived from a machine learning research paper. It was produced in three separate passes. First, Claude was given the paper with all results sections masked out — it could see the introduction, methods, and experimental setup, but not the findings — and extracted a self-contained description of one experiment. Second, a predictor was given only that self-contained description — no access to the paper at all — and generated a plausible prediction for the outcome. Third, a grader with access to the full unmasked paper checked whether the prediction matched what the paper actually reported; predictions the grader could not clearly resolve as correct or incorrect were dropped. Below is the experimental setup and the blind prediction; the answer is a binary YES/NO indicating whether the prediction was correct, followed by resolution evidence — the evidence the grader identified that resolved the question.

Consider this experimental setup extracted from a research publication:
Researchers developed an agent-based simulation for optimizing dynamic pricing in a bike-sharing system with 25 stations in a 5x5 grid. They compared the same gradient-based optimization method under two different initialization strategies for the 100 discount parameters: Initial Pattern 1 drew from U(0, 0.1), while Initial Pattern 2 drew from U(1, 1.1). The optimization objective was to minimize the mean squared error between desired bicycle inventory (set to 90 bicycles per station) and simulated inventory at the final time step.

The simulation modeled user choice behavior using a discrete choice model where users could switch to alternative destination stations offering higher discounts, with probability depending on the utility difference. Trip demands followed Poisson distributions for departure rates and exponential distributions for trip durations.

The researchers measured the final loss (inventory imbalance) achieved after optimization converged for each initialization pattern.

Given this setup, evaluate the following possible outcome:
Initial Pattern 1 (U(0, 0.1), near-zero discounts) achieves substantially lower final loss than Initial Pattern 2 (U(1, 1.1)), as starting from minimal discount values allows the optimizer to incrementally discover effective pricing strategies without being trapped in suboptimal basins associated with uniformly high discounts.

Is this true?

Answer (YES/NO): NO